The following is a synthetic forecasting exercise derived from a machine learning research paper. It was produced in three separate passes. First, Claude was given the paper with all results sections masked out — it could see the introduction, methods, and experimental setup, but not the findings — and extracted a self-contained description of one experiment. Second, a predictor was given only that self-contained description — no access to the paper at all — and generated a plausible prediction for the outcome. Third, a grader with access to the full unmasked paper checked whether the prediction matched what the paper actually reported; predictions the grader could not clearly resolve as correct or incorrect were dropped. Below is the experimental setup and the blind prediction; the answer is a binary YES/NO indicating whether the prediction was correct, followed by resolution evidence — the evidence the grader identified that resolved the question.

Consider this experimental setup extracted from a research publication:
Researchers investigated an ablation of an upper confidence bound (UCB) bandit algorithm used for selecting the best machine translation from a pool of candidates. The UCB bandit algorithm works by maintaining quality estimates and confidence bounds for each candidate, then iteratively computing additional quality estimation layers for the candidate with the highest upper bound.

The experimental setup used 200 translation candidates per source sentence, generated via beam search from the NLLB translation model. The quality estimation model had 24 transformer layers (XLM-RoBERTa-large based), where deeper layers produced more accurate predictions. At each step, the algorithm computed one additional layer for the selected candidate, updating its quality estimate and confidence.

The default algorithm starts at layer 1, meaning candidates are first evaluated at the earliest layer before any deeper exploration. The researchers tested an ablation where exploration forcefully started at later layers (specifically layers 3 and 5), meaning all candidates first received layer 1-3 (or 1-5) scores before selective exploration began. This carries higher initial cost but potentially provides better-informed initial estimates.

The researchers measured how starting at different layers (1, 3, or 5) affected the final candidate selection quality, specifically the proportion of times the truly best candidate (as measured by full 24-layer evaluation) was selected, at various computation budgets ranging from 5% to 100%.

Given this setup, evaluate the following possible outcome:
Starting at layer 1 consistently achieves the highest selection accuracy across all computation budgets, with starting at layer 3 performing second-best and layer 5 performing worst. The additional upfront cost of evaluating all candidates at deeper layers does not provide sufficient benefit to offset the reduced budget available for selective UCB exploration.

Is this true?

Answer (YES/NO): NO